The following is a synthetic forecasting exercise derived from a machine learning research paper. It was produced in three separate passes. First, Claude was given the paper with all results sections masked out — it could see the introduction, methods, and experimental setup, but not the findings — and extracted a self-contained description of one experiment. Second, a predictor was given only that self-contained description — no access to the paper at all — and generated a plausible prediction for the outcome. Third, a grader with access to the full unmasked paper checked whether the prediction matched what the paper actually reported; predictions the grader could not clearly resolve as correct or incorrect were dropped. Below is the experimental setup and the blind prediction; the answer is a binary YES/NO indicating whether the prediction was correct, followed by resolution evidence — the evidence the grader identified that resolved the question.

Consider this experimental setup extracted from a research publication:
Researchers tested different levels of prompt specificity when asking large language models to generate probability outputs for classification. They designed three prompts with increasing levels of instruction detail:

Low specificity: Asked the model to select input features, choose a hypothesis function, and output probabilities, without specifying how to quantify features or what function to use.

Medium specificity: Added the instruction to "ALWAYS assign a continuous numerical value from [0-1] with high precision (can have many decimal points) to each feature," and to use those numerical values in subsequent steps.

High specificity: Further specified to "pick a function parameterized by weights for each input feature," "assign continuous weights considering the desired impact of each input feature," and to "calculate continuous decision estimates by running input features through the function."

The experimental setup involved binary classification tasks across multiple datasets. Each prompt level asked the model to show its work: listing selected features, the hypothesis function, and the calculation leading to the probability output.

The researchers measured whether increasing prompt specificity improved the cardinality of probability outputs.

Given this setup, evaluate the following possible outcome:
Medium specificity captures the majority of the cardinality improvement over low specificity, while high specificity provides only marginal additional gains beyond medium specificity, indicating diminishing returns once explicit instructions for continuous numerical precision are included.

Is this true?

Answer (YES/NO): NO